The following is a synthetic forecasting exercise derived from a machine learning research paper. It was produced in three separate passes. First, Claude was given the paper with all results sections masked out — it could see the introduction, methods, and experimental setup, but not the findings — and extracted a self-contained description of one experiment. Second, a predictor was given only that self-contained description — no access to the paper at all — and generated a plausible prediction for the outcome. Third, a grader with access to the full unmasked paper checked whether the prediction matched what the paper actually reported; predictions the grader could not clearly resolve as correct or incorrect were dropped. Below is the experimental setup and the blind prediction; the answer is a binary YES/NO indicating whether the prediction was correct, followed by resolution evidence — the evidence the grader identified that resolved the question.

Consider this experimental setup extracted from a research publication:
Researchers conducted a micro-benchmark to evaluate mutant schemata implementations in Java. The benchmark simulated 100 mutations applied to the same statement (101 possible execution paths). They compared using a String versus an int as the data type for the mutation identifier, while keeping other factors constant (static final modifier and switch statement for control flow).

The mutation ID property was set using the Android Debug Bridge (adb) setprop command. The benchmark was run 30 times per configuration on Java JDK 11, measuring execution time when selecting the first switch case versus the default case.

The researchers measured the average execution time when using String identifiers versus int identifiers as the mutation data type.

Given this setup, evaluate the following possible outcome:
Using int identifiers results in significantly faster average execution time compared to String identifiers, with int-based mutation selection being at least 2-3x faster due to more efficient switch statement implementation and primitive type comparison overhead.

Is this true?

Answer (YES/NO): YES